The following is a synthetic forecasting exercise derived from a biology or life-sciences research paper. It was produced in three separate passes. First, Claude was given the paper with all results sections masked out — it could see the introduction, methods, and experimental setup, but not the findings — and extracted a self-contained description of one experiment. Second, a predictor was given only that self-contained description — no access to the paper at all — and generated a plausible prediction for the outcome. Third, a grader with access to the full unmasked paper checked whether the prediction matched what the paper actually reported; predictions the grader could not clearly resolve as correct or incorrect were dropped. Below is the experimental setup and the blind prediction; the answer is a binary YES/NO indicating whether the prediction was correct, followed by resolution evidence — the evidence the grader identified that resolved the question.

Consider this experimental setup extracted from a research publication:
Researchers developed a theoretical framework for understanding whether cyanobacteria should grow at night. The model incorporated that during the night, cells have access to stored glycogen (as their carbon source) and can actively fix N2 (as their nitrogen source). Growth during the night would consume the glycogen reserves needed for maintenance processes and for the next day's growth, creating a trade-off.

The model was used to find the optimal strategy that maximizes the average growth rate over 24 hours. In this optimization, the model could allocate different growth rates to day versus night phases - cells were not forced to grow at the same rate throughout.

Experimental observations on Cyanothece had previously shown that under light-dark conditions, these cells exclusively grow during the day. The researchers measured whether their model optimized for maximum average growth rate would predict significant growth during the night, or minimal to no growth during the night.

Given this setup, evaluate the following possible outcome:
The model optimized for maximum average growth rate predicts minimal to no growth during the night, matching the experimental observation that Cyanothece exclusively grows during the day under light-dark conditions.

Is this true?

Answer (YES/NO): YES